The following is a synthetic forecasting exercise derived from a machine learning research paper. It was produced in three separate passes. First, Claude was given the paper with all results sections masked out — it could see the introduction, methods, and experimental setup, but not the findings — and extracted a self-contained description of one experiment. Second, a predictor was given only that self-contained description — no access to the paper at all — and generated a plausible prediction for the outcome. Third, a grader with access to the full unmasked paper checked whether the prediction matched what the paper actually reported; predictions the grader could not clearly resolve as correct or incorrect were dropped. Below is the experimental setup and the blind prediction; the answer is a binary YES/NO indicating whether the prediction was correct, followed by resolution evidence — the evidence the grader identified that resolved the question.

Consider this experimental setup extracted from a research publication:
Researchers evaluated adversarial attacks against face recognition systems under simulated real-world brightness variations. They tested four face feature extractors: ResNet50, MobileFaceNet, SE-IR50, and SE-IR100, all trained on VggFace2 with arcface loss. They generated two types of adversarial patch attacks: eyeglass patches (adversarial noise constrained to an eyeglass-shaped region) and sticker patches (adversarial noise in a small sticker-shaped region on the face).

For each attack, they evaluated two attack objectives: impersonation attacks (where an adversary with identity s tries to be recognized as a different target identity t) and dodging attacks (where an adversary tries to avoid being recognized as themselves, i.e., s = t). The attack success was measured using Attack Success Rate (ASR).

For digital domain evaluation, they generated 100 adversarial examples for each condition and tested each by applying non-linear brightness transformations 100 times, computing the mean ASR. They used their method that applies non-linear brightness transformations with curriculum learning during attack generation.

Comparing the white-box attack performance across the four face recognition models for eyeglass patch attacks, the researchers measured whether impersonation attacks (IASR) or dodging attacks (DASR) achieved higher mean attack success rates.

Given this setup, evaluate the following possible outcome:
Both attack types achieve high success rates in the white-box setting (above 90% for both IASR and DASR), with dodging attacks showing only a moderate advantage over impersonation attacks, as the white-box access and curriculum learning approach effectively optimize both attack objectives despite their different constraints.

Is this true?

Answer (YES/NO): NO